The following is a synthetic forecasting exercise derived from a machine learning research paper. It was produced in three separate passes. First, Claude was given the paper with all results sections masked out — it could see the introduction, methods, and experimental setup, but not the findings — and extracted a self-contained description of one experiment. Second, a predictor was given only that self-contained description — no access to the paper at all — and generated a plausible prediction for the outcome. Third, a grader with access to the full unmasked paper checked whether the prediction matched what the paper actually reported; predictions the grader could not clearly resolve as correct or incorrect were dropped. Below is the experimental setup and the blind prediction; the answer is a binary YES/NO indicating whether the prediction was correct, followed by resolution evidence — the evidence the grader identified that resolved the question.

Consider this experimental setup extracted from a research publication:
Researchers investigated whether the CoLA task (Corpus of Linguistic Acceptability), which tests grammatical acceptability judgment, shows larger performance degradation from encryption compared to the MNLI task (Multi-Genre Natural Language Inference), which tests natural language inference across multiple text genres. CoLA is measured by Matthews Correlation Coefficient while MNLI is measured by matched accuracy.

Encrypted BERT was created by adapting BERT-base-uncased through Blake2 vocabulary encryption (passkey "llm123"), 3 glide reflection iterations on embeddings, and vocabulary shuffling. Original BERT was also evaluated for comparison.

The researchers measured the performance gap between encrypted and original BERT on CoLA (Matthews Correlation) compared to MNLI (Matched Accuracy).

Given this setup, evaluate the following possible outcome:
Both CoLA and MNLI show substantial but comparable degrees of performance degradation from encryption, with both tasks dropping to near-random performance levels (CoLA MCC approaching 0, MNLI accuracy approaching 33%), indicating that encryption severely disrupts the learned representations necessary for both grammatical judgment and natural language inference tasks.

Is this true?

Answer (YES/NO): NO